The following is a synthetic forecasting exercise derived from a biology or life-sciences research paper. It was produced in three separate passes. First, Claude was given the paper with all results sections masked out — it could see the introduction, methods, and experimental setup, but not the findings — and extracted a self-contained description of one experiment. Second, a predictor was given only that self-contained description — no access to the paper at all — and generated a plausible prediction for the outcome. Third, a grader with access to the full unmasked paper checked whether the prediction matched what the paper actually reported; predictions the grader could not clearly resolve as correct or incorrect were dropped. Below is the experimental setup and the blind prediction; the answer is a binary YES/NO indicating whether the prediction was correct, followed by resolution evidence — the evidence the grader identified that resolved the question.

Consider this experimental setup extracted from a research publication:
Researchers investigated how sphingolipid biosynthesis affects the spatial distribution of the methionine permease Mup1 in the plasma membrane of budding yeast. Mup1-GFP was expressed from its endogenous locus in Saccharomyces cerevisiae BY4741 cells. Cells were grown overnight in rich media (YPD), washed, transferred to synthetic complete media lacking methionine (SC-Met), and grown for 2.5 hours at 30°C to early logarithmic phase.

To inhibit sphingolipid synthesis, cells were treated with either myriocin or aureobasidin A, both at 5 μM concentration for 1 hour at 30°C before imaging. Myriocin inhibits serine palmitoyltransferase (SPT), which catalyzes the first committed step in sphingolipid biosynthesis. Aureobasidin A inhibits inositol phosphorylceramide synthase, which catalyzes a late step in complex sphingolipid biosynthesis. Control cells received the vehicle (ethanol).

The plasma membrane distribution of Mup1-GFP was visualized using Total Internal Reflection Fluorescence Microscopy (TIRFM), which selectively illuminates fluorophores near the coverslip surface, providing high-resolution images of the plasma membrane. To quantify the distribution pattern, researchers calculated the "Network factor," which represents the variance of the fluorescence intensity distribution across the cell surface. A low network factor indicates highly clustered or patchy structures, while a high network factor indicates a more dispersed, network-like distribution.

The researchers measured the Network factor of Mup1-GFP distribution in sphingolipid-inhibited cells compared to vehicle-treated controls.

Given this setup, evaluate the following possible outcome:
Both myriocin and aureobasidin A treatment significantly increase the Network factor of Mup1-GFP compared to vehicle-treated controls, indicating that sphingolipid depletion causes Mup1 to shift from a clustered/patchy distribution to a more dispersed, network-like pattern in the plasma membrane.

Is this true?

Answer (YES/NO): YES